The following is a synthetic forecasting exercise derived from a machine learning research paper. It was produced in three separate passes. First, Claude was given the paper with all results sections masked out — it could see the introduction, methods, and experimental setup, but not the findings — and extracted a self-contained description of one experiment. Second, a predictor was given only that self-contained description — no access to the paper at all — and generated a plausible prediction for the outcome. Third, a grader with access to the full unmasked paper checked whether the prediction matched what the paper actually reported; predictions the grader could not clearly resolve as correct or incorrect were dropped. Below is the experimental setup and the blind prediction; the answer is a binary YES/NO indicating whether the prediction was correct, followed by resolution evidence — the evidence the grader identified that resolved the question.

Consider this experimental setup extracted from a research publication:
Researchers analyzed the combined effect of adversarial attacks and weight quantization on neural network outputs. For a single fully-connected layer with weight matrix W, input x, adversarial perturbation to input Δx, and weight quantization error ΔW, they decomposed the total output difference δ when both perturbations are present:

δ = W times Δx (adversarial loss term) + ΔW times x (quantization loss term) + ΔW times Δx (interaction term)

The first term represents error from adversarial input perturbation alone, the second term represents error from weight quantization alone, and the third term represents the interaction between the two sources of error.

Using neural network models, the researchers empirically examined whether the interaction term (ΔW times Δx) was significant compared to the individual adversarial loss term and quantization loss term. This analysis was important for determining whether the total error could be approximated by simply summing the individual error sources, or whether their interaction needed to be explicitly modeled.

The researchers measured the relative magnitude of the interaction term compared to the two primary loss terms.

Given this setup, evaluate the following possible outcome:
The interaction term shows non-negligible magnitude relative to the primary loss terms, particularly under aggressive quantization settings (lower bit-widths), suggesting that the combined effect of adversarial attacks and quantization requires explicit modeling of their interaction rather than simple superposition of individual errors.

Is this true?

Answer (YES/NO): NO